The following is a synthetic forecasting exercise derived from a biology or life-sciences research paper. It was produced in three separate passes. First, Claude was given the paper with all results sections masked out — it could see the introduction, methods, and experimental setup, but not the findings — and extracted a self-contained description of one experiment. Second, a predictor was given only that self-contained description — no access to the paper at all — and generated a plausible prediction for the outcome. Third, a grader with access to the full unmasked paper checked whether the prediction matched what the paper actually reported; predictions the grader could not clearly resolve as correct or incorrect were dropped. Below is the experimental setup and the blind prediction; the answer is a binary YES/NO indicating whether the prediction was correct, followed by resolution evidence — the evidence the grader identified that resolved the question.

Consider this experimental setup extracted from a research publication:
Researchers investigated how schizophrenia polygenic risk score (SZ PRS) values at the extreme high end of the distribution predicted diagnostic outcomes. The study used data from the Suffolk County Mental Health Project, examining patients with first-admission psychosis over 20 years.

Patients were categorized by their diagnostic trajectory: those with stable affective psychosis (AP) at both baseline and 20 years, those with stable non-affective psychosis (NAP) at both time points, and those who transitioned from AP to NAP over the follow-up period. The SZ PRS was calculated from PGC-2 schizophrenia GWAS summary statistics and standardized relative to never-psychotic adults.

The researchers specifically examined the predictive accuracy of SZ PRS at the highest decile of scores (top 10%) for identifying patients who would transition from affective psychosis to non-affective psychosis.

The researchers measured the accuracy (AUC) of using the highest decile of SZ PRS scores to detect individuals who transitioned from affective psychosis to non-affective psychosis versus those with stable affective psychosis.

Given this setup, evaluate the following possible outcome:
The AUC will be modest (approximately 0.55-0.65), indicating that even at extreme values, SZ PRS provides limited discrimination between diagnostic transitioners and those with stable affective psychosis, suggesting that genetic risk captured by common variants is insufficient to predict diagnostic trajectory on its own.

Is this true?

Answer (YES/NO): NO